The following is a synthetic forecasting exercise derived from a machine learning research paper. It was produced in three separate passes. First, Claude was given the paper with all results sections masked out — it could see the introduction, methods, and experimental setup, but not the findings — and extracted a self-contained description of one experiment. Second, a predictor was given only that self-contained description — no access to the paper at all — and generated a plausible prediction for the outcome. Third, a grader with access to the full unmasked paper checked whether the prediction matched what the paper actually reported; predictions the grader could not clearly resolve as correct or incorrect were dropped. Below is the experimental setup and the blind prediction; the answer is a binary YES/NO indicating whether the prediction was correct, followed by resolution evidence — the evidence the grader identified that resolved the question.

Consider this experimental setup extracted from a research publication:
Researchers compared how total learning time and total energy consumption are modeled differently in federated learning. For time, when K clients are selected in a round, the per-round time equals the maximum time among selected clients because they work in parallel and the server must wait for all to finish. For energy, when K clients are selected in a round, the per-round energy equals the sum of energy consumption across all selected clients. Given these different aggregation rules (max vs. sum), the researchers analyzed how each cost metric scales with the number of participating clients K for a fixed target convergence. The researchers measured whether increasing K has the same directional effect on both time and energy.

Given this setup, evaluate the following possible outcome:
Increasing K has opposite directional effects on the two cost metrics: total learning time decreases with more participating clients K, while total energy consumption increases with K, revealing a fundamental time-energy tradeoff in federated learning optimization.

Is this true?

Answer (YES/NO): YES